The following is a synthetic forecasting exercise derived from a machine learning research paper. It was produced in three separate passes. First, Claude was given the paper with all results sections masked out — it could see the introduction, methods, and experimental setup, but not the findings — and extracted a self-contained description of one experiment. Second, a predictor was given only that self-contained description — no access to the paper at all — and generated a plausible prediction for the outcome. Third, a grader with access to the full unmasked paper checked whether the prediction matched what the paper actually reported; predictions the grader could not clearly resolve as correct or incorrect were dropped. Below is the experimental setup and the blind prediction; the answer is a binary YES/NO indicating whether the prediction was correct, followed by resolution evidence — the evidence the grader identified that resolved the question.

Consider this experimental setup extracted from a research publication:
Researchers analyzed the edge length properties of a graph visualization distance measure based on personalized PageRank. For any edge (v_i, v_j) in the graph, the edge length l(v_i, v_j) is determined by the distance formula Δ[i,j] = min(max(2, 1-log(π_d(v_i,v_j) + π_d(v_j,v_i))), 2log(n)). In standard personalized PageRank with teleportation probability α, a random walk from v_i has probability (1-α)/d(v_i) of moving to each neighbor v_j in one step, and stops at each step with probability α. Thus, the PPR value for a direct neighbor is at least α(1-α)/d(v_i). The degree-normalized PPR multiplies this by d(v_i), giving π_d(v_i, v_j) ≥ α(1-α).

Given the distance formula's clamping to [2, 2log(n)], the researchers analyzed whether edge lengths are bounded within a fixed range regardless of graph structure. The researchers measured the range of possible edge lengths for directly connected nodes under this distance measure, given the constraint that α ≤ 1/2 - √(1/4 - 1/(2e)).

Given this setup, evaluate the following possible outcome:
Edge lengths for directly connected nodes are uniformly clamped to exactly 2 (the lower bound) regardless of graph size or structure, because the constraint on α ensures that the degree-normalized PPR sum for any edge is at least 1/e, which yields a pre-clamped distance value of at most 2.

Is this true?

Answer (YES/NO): NO